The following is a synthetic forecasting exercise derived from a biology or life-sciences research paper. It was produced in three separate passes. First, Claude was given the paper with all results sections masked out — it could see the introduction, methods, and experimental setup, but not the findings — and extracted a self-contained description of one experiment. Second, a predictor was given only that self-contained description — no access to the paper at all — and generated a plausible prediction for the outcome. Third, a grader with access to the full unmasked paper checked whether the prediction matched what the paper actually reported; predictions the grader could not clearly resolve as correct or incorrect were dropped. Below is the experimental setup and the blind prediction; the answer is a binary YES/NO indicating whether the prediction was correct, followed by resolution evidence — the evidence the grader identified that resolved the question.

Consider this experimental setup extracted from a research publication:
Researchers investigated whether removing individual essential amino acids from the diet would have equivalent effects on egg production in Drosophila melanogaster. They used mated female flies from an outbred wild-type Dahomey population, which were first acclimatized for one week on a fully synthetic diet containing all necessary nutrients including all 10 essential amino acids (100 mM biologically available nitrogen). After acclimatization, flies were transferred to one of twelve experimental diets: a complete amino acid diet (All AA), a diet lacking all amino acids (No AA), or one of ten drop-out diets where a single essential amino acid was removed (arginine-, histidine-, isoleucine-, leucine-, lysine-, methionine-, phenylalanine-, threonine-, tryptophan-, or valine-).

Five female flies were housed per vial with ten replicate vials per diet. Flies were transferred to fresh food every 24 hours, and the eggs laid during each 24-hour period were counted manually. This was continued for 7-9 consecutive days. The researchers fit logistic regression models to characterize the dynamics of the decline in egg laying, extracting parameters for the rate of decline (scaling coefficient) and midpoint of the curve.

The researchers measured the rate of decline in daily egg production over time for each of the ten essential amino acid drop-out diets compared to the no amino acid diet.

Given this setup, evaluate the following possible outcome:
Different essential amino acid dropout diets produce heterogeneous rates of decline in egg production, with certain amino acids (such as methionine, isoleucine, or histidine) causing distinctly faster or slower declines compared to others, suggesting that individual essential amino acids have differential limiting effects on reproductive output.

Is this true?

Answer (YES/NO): YES